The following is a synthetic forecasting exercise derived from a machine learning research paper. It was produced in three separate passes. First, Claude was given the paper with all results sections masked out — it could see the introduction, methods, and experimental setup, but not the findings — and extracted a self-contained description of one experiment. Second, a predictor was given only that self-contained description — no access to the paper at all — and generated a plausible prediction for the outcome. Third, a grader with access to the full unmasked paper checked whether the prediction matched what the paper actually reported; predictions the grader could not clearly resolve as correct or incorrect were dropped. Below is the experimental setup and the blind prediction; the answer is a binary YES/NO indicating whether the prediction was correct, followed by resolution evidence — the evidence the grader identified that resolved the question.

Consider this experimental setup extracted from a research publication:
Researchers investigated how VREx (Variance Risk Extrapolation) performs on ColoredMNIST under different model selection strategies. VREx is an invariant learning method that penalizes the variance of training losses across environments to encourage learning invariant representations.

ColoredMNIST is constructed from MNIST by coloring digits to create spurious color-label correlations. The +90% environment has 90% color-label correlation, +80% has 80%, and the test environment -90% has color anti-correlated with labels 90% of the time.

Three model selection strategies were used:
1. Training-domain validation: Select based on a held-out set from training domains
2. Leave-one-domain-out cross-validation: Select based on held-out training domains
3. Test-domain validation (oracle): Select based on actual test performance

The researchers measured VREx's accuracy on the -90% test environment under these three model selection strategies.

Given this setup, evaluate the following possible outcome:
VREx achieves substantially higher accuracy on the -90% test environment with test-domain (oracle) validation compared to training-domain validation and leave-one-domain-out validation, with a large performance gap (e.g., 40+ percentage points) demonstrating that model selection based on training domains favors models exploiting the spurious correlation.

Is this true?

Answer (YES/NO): NO